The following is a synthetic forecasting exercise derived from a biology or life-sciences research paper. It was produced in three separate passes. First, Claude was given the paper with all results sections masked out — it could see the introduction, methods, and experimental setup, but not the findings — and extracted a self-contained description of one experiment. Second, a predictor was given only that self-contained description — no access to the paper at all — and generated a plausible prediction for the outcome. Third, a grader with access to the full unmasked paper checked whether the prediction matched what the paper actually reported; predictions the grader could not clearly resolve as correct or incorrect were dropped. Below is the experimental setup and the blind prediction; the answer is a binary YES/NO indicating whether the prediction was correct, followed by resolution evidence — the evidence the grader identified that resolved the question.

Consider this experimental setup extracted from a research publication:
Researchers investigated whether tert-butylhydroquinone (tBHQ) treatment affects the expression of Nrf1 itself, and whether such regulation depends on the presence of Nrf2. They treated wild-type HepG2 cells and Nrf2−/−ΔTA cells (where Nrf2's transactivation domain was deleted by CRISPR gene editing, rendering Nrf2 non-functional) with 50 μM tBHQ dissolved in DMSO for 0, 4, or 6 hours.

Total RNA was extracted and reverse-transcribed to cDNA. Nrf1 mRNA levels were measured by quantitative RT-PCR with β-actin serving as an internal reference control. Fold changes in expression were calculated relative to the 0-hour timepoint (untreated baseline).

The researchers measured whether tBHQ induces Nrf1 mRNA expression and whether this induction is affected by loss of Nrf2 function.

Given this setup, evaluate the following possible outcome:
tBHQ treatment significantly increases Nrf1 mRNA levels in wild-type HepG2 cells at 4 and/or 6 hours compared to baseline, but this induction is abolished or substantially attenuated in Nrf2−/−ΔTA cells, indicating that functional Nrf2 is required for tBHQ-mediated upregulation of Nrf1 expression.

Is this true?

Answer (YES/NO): NO